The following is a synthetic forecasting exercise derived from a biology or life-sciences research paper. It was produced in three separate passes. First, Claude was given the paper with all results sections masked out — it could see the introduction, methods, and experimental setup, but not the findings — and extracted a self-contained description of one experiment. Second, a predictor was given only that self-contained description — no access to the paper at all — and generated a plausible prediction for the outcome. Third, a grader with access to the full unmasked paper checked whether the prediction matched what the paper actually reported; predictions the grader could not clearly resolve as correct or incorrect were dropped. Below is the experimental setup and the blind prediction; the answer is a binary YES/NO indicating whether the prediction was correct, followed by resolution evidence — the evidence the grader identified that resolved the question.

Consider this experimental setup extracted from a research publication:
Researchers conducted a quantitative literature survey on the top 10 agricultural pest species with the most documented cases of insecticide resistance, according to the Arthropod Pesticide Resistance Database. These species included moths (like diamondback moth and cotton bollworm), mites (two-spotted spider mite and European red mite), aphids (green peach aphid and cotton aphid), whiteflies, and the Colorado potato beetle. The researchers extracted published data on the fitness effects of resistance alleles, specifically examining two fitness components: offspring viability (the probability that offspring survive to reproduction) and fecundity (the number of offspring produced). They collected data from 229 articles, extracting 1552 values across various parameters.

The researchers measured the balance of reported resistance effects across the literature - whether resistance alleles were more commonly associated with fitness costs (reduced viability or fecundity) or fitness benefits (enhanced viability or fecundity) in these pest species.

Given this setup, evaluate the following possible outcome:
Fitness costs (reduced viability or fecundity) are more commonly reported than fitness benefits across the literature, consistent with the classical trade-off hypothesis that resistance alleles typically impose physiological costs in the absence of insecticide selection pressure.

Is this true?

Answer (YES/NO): YES